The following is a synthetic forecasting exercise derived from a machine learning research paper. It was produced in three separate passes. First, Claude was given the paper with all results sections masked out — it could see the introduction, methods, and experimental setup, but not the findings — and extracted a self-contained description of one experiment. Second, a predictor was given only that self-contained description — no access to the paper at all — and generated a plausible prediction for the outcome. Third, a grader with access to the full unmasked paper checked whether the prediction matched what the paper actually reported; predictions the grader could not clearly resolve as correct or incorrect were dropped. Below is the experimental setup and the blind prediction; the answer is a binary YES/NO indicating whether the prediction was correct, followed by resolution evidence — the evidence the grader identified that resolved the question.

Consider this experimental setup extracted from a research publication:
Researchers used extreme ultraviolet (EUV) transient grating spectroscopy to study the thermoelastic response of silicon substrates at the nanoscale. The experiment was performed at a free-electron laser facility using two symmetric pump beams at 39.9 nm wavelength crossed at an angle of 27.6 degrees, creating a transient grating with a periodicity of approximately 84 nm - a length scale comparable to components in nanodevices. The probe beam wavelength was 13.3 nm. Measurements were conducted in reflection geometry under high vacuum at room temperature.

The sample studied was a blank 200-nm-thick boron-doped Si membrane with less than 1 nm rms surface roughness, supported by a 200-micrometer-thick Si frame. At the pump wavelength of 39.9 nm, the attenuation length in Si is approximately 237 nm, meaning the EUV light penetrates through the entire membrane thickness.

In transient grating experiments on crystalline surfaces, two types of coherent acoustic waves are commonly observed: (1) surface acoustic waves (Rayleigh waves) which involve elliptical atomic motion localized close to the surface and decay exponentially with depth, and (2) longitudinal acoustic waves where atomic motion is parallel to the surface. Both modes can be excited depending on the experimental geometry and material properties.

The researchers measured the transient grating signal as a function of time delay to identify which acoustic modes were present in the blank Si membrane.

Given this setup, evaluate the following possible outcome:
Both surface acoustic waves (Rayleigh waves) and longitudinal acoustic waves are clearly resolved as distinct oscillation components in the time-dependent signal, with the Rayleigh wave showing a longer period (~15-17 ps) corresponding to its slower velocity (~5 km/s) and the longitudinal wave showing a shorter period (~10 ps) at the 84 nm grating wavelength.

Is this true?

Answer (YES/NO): YES